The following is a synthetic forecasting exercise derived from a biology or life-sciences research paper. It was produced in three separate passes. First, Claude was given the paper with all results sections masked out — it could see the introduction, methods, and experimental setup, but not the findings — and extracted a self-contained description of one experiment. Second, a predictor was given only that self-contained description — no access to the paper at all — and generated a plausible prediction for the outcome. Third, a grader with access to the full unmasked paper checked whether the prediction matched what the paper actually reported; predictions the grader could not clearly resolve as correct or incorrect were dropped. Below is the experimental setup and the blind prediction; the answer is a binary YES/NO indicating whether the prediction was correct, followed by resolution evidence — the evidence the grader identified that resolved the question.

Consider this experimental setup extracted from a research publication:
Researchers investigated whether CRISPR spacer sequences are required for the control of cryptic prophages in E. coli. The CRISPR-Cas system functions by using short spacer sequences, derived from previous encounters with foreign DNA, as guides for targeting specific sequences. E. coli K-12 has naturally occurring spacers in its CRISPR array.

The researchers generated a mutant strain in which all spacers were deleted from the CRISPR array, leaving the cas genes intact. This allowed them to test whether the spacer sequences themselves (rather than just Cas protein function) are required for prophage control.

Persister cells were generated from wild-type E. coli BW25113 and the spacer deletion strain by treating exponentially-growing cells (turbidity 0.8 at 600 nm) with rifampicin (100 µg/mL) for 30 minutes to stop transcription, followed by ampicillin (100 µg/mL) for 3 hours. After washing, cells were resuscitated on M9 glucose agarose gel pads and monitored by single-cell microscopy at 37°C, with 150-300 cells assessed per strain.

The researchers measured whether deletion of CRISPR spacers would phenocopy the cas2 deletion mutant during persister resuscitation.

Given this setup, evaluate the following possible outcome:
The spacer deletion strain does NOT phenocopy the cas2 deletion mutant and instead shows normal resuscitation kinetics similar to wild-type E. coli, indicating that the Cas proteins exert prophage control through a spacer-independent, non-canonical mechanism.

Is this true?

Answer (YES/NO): NO